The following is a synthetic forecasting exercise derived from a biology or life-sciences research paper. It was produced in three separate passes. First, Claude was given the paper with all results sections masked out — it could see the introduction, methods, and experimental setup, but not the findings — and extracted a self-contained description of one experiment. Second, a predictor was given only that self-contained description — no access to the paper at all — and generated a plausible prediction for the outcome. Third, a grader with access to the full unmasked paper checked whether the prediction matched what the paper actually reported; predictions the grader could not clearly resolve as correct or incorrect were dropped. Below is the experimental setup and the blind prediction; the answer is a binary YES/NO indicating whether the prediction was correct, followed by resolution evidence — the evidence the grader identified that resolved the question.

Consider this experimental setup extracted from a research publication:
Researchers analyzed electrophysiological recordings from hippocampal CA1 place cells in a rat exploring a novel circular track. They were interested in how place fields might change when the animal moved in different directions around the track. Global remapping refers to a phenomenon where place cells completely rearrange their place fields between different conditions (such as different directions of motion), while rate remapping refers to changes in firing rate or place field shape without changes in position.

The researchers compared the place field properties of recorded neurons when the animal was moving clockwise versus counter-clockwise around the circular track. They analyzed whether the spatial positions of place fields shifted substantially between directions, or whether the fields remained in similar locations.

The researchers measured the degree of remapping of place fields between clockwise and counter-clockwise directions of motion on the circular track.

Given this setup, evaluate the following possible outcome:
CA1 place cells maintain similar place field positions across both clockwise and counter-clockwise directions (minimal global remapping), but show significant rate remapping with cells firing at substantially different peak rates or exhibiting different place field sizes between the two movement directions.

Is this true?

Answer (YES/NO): NO